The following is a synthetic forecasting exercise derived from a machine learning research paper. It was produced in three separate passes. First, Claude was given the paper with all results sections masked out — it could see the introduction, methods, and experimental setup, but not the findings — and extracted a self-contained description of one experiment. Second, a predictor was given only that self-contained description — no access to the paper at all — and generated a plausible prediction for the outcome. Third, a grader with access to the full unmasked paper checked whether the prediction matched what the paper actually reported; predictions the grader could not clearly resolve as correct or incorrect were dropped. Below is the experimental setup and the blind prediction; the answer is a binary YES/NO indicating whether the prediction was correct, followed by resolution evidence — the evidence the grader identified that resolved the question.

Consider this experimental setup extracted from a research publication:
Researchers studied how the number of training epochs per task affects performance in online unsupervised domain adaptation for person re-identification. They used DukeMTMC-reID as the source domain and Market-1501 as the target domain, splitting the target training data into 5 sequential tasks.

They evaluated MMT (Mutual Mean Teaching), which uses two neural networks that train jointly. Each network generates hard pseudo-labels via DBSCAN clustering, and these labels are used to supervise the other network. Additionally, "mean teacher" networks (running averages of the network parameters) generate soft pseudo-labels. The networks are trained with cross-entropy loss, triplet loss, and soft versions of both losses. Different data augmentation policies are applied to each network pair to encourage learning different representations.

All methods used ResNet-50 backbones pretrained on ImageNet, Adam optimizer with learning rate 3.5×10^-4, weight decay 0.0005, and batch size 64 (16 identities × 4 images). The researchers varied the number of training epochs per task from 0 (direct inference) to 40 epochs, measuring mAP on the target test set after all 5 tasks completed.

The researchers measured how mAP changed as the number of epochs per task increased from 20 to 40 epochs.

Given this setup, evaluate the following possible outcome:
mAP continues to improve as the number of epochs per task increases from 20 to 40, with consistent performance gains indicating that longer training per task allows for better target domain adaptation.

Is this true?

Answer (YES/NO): NO